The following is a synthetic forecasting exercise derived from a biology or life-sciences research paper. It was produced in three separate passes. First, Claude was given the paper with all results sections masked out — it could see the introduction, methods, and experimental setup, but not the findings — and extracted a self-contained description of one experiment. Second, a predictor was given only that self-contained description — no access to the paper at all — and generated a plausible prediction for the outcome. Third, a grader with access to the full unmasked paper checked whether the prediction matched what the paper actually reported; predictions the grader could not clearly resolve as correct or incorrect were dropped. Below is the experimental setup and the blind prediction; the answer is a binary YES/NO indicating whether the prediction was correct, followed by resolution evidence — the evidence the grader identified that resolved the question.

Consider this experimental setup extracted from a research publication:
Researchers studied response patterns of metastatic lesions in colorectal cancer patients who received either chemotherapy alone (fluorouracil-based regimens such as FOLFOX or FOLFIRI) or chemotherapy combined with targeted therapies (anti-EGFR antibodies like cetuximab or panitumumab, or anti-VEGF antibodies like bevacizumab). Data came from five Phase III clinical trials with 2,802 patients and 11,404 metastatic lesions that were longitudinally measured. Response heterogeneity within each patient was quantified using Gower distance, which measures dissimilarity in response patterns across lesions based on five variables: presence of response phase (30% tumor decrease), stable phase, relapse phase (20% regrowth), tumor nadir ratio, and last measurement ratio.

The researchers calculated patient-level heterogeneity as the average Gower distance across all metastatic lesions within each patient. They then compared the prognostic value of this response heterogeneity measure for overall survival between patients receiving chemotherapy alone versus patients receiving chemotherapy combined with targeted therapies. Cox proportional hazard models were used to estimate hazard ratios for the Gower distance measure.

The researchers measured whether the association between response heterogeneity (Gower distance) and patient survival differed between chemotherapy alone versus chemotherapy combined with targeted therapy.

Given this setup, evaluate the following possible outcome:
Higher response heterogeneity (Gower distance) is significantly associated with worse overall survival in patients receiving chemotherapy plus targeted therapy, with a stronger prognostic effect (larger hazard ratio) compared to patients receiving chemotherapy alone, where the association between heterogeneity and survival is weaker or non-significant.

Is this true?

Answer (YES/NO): NO